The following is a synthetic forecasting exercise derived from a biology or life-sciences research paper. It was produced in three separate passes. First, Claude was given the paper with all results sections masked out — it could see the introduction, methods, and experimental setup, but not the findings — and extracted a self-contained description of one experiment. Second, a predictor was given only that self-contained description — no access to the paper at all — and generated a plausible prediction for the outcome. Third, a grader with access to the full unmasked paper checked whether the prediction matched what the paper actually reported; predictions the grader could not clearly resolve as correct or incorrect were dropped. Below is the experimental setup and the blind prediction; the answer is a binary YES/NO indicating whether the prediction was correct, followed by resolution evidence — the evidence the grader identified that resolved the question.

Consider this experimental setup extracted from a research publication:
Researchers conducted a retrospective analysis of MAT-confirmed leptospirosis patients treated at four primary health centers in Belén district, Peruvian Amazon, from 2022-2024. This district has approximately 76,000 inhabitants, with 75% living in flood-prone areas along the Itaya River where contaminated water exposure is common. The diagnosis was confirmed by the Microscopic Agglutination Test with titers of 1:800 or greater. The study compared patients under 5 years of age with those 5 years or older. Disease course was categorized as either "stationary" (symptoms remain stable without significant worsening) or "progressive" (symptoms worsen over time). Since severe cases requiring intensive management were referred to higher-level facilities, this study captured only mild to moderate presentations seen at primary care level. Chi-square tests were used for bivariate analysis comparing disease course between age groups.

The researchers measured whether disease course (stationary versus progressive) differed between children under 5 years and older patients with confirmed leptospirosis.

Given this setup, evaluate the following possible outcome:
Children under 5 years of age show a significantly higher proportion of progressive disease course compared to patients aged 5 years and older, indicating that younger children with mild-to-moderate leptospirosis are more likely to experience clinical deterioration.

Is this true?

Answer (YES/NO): NO